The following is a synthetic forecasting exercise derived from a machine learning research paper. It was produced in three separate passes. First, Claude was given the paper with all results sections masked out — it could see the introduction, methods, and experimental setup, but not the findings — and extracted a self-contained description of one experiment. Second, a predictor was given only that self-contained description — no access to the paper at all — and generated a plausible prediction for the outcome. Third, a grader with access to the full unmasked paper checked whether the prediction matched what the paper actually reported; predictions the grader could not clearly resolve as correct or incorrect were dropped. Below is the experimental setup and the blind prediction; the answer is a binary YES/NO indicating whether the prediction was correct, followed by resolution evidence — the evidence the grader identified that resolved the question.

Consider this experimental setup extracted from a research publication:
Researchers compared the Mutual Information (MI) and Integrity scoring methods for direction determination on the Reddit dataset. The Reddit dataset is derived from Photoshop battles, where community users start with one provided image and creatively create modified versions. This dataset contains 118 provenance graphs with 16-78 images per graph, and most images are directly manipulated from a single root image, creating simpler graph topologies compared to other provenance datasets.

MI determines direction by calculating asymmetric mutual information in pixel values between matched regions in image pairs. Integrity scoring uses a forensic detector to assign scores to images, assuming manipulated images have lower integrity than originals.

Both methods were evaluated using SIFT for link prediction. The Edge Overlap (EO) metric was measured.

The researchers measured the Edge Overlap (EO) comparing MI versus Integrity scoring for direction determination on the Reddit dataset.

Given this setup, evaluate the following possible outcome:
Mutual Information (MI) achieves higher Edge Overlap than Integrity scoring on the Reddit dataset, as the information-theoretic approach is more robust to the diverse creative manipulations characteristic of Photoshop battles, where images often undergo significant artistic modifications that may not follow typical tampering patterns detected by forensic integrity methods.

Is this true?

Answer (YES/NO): YES